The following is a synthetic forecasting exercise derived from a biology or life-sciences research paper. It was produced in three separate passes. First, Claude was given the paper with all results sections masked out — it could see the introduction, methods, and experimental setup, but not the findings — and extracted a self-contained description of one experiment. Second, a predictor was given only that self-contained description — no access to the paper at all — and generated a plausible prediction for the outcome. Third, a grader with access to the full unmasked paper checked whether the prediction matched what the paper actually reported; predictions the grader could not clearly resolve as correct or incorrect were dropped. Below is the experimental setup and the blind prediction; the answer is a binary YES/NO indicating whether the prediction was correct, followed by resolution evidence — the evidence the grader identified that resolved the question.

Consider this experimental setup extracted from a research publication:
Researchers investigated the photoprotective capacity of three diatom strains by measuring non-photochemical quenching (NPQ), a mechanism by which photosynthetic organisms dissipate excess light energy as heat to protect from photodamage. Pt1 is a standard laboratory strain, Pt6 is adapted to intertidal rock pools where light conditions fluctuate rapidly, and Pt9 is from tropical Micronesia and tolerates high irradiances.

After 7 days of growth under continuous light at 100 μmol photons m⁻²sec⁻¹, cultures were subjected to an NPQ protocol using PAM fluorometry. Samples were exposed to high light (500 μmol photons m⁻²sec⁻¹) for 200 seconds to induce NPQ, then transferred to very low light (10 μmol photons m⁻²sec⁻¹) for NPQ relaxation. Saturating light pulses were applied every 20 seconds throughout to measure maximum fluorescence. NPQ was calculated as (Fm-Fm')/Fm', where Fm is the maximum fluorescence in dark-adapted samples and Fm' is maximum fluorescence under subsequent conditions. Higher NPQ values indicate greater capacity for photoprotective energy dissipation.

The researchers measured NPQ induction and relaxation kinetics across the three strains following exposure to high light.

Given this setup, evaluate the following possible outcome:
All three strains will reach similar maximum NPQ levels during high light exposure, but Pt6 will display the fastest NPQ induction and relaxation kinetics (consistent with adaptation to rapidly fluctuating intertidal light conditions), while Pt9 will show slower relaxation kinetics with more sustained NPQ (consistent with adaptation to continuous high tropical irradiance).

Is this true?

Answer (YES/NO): NO